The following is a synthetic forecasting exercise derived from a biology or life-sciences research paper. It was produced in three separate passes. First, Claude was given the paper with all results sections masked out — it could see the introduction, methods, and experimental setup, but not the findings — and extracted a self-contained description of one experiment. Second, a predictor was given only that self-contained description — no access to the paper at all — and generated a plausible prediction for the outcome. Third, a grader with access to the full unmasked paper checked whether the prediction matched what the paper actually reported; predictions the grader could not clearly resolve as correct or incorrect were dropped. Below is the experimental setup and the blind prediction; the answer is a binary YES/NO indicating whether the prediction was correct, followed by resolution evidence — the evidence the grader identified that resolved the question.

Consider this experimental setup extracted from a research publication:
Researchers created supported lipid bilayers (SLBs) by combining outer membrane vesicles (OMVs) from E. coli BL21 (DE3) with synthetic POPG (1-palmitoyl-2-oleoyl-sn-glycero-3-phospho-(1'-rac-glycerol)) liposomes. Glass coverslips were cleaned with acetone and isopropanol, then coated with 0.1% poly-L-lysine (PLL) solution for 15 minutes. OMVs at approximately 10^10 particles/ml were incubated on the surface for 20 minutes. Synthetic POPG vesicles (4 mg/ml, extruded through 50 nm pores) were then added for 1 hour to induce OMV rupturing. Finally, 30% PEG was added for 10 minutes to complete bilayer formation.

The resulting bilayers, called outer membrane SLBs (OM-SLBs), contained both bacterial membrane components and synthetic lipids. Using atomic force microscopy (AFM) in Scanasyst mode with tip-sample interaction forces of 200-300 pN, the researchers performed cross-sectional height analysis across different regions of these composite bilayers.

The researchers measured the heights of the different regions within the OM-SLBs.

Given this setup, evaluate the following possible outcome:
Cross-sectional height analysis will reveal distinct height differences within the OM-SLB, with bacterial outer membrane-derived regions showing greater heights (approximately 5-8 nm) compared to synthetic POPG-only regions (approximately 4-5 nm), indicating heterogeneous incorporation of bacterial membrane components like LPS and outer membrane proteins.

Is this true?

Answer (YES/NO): NO